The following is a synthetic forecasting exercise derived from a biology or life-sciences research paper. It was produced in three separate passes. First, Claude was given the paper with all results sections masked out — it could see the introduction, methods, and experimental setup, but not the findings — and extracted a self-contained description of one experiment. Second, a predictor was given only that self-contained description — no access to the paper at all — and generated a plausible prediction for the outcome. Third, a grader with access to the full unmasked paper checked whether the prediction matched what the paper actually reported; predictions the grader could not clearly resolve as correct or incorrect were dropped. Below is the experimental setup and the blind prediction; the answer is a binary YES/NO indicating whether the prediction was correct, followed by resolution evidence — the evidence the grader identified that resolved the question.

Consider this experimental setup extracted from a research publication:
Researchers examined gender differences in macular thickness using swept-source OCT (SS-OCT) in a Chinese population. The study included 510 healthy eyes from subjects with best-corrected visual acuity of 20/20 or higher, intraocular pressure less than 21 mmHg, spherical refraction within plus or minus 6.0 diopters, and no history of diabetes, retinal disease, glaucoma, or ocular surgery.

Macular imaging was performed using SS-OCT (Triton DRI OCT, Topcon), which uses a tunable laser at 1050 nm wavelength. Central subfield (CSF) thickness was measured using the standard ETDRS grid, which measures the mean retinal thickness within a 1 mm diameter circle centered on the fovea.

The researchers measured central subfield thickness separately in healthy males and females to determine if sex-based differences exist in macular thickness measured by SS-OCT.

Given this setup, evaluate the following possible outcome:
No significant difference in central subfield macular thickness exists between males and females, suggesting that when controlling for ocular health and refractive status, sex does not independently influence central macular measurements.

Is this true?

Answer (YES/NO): NO